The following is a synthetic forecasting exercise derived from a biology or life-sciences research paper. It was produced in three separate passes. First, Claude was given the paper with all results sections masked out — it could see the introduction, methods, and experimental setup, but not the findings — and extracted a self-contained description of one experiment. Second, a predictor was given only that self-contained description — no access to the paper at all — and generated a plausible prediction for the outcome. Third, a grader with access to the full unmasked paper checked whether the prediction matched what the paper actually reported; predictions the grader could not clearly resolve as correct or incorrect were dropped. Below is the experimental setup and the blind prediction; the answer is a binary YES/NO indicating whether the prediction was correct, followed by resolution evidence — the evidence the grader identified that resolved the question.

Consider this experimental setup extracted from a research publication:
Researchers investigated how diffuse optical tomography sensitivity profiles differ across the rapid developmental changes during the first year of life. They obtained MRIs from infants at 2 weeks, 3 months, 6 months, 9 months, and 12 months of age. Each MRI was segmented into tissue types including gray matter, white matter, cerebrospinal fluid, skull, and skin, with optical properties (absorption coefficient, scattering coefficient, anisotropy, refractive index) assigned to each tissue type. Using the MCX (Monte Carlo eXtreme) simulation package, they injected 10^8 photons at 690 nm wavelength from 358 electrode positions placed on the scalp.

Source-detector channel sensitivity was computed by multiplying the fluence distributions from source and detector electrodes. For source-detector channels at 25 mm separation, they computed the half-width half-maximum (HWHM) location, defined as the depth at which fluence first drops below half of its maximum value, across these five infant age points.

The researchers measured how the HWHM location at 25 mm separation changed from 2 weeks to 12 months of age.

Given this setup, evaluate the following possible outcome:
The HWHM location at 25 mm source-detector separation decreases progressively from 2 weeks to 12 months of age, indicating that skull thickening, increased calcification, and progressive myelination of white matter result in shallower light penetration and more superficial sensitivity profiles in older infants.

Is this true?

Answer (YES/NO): YES